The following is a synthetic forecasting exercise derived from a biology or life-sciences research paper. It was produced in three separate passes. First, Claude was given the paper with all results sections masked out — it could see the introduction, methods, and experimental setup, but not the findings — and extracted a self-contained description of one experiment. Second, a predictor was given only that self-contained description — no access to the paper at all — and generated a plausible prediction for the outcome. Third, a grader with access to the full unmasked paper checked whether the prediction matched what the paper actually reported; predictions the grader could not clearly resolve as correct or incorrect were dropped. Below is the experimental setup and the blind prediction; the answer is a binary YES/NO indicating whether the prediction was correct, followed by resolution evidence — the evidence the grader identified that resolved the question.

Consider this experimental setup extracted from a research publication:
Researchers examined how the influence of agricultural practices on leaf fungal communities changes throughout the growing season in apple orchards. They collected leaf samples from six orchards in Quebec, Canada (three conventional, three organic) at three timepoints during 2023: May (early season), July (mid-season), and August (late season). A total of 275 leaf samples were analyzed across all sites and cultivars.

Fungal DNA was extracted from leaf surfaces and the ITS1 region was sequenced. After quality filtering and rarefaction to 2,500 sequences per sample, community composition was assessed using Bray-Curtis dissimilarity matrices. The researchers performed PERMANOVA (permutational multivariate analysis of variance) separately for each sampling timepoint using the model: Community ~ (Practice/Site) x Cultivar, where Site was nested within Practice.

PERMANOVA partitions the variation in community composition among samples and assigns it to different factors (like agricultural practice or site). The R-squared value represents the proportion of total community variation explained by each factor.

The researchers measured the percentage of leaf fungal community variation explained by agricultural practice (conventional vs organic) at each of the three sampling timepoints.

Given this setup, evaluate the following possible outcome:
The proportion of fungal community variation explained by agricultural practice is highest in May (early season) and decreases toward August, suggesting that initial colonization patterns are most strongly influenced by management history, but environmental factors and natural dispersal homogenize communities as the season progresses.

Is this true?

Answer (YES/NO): NO